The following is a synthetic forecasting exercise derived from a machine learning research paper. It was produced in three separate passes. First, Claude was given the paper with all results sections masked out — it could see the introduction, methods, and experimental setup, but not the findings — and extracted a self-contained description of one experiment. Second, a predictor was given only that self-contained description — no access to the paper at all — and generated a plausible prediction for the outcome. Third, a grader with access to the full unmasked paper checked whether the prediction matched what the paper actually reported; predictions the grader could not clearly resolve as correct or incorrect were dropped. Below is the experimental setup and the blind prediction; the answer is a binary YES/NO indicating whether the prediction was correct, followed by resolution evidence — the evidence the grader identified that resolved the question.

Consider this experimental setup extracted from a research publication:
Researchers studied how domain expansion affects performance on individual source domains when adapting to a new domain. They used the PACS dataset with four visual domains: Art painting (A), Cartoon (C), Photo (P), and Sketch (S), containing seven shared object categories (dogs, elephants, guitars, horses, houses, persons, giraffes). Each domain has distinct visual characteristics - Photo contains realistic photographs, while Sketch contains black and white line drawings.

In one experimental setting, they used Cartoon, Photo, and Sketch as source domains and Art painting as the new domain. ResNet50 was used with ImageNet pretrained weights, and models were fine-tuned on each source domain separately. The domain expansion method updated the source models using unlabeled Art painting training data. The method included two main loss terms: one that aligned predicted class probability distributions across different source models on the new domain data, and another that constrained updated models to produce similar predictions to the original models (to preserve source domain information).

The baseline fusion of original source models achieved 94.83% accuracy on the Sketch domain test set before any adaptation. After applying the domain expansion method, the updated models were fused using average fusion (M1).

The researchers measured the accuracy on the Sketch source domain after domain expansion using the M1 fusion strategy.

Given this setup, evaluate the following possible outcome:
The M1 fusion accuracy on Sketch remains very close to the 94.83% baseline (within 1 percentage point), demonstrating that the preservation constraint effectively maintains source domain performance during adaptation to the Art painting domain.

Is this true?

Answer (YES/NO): NO